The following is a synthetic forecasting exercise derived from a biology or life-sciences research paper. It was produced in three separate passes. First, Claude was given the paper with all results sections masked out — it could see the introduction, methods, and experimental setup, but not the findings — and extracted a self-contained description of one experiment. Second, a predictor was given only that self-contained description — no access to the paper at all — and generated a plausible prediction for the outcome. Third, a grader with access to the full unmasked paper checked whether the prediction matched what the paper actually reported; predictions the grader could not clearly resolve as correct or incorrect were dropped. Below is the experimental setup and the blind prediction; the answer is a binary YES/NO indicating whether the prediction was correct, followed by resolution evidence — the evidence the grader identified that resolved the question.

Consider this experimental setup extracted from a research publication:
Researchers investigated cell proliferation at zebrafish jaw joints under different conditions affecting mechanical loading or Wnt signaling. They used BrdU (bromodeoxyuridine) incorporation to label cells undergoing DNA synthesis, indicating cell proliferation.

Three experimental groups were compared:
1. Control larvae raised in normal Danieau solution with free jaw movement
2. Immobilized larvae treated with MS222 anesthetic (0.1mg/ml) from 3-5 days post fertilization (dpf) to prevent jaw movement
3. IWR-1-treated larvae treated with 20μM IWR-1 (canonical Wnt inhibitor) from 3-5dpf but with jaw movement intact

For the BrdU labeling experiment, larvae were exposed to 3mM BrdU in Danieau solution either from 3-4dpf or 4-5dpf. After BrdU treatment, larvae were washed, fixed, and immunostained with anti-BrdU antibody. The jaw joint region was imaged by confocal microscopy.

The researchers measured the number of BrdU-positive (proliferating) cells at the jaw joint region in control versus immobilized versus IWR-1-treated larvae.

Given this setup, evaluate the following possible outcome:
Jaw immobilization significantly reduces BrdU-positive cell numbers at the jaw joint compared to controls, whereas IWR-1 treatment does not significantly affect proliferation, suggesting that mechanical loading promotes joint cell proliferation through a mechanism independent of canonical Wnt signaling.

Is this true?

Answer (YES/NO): NO